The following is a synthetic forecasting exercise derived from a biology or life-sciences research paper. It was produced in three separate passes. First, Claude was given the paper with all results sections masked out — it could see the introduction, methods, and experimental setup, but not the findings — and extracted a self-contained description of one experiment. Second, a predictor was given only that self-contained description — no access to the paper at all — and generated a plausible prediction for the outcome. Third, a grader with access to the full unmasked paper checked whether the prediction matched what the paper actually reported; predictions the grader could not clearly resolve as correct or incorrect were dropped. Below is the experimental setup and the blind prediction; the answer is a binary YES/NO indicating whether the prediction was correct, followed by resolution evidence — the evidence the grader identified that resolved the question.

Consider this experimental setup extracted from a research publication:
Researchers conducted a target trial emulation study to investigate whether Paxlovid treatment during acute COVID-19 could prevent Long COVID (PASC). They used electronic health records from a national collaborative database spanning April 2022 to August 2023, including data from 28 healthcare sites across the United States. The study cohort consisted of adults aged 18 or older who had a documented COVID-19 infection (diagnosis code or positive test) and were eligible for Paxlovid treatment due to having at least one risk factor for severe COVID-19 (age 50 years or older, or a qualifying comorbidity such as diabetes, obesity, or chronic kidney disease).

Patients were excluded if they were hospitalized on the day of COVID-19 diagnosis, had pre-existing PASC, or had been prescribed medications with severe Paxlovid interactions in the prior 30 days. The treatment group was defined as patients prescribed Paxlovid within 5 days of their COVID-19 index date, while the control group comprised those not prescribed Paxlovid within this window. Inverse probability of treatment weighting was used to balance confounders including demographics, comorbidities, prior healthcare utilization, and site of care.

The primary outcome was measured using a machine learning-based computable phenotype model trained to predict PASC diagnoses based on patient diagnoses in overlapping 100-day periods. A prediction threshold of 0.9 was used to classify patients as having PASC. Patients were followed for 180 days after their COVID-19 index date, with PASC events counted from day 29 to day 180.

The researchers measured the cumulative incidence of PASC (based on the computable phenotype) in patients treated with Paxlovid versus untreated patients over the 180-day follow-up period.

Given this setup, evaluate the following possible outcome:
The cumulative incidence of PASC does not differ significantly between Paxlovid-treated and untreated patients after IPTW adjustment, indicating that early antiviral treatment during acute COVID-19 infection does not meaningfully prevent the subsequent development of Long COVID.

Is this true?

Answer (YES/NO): YES